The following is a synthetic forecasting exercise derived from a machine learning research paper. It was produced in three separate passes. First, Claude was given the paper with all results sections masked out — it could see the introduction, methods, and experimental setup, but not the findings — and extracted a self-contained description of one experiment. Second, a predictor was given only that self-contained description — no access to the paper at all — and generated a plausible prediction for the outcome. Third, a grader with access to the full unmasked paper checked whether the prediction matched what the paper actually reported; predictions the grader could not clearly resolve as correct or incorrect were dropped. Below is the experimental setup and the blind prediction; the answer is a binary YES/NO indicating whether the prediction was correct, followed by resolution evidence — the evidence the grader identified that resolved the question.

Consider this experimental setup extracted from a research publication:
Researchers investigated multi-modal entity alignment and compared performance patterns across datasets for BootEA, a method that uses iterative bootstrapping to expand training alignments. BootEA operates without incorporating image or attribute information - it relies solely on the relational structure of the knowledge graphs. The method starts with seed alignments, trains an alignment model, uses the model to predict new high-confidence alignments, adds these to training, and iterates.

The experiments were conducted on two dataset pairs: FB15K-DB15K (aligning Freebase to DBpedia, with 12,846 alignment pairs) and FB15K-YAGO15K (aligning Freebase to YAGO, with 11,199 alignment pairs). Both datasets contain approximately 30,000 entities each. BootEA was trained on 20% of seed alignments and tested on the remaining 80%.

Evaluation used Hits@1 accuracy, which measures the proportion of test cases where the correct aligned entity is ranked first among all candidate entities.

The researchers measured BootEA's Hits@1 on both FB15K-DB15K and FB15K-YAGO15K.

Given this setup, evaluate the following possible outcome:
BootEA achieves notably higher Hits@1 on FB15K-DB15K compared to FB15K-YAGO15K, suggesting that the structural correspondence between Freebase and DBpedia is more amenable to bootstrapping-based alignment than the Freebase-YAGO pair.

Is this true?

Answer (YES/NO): YES